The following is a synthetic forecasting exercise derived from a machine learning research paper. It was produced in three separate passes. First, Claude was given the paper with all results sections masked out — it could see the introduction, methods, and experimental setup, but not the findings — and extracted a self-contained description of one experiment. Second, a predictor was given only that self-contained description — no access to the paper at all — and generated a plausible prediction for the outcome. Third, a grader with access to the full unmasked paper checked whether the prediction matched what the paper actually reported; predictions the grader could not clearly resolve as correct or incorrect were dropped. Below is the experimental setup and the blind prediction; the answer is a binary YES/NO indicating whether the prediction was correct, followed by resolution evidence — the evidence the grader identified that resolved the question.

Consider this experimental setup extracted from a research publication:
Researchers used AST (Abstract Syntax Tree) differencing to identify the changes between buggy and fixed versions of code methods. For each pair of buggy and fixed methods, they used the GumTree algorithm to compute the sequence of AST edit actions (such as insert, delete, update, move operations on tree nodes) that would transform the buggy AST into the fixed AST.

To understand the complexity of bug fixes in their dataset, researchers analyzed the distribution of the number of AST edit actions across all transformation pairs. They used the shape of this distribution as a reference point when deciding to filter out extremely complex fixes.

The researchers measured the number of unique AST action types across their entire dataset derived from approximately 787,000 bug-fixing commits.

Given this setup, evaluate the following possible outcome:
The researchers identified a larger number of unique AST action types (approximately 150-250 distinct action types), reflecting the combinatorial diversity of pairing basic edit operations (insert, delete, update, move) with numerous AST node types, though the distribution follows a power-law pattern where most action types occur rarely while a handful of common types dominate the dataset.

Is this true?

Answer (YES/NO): NO